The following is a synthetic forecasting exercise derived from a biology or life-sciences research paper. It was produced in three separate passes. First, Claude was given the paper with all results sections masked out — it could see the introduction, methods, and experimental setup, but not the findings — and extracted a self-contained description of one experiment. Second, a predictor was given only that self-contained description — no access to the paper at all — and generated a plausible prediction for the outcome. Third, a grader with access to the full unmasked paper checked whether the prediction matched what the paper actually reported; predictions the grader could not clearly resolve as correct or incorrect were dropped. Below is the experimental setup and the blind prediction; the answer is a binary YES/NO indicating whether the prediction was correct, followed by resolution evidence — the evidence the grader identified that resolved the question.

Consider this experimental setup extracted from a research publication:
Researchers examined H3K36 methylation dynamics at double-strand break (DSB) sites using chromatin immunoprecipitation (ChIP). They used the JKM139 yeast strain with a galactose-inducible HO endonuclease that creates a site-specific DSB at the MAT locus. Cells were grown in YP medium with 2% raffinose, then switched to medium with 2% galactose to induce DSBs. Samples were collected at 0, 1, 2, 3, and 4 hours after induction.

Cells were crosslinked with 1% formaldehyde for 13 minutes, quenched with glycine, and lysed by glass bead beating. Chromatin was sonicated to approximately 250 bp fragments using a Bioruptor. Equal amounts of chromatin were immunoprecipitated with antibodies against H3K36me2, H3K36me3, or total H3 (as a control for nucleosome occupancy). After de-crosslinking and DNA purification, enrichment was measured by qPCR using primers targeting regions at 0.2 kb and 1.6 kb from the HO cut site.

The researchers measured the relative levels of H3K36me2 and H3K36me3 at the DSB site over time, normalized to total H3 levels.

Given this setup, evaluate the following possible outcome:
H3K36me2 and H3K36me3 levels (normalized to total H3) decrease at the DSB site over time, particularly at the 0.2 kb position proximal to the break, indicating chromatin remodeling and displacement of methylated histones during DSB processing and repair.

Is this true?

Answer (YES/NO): NO